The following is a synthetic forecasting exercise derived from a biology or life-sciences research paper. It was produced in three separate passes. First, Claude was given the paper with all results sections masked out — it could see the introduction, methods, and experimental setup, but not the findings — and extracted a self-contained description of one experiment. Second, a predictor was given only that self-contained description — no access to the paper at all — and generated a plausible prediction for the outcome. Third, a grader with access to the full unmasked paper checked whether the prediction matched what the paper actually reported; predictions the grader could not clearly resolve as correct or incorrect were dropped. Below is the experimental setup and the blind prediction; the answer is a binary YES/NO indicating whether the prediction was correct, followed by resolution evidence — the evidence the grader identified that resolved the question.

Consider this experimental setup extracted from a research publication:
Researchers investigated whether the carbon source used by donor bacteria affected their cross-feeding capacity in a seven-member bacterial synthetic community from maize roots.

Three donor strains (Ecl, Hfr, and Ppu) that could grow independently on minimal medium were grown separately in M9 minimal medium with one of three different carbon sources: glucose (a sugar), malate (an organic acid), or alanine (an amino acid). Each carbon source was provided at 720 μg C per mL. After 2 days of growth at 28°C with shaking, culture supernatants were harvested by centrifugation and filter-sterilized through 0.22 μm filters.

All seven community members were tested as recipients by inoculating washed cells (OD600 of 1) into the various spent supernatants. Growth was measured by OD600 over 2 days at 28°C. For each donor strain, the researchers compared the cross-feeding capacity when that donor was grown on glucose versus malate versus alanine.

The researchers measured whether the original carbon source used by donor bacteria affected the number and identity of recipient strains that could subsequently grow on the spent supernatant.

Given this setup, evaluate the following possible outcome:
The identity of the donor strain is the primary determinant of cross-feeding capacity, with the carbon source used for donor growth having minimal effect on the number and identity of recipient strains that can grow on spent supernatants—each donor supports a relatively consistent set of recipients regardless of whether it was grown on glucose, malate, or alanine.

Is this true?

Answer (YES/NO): NO